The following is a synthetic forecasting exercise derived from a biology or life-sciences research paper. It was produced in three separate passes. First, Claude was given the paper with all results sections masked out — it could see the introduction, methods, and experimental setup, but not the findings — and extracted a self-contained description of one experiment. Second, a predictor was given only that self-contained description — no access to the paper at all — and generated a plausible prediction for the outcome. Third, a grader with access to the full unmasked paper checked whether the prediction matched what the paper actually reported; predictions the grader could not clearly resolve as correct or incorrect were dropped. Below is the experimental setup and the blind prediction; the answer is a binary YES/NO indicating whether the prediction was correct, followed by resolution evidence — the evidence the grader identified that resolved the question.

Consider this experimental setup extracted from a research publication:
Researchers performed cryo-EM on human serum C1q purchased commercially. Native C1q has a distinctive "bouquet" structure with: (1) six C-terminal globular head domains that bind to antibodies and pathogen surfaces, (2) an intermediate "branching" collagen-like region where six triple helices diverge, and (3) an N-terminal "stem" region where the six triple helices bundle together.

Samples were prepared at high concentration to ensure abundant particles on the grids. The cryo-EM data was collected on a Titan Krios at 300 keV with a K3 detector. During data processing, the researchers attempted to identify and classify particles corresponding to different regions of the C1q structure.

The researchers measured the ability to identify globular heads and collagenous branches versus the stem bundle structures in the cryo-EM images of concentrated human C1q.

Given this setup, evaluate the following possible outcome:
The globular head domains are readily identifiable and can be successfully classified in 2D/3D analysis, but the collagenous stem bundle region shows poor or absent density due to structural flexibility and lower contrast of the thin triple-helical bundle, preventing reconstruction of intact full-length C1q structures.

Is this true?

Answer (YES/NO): NO